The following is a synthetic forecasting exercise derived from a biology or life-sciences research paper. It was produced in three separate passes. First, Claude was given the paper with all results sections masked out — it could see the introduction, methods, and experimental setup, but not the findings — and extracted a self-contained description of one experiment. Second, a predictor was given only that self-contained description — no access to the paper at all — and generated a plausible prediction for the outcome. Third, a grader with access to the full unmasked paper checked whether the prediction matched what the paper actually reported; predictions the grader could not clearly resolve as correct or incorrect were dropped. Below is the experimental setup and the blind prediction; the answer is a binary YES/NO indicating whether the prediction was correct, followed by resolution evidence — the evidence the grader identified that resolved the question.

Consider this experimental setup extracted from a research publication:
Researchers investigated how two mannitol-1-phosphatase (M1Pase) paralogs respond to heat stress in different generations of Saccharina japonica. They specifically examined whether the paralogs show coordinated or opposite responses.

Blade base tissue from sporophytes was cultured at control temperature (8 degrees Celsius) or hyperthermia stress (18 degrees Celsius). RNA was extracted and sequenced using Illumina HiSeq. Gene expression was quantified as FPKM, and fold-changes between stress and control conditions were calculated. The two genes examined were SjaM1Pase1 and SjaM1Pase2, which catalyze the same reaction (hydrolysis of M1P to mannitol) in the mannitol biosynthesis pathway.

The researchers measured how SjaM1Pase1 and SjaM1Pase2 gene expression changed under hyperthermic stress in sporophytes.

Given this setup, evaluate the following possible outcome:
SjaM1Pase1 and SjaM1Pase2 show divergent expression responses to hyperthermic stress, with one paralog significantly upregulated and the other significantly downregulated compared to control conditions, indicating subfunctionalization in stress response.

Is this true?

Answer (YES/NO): YES